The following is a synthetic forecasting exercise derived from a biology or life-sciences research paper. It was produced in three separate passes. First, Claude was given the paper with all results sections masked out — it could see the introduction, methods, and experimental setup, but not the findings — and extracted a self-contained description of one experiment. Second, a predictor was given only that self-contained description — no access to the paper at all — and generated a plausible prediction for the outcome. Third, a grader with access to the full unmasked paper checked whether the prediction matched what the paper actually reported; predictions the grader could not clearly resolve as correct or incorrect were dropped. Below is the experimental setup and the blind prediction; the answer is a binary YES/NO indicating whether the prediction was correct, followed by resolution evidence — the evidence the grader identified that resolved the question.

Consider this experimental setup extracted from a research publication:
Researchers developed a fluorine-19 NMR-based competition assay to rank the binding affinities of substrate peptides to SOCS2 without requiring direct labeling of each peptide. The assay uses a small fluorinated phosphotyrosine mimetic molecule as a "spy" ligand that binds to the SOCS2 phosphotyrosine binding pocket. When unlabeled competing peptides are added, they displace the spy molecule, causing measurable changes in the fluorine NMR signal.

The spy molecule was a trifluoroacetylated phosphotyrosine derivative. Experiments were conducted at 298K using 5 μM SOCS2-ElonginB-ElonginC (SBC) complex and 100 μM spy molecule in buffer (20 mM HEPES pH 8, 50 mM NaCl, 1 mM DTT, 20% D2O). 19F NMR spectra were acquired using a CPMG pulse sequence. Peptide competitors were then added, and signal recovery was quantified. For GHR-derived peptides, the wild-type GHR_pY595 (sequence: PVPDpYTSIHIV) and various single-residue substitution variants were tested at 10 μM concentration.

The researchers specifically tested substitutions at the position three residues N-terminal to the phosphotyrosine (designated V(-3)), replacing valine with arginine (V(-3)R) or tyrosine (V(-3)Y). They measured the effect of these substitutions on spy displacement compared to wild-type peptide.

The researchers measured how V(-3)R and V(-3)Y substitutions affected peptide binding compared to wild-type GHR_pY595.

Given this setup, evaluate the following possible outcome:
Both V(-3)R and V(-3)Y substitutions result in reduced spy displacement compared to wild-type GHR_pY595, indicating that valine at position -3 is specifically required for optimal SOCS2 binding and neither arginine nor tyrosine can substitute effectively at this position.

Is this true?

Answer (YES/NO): NO